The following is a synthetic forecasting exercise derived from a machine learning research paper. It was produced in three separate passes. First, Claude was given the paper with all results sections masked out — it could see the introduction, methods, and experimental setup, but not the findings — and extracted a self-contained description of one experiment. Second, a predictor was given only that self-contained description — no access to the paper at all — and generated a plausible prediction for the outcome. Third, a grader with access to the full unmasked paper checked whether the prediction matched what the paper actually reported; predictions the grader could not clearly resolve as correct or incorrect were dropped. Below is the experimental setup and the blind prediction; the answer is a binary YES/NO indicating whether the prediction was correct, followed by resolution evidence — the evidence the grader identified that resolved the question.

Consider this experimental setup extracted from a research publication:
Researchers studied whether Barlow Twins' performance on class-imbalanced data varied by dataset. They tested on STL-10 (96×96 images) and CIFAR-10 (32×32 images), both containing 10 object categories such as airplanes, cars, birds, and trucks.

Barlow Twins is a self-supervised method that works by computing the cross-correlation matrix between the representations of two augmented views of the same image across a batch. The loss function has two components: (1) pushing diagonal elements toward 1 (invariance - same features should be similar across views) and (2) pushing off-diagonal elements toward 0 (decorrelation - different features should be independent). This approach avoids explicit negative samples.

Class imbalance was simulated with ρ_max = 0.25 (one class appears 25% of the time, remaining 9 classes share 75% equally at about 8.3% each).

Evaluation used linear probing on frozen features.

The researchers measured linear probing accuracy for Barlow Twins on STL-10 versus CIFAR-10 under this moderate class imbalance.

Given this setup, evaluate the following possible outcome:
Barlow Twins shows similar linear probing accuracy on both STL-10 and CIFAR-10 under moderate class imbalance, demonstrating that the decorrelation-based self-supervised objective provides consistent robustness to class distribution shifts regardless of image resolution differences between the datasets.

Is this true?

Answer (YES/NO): NO